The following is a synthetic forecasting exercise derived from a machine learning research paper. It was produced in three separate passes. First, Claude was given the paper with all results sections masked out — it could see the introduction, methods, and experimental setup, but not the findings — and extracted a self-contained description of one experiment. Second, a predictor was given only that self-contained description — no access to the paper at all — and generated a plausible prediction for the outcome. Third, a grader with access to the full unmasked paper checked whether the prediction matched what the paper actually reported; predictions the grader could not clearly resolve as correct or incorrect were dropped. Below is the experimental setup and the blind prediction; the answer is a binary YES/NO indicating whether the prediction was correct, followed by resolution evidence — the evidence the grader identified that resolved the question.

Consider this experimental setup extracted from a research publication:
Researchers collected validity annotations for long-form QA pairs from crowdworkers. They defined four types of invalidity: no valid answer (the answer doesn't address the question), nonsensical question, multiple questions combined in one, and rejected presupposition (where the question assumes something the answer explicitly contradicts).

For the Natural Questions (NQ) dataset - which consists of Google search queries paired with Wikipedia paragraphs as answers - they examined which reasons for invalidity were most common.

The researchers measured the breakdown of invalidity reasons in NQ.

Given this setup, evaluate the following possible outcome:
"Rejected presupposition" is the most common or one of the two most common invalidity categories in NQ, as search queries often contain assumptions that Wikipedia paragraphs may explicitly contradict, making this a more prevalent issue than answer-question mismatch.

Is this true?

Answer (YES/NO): NO